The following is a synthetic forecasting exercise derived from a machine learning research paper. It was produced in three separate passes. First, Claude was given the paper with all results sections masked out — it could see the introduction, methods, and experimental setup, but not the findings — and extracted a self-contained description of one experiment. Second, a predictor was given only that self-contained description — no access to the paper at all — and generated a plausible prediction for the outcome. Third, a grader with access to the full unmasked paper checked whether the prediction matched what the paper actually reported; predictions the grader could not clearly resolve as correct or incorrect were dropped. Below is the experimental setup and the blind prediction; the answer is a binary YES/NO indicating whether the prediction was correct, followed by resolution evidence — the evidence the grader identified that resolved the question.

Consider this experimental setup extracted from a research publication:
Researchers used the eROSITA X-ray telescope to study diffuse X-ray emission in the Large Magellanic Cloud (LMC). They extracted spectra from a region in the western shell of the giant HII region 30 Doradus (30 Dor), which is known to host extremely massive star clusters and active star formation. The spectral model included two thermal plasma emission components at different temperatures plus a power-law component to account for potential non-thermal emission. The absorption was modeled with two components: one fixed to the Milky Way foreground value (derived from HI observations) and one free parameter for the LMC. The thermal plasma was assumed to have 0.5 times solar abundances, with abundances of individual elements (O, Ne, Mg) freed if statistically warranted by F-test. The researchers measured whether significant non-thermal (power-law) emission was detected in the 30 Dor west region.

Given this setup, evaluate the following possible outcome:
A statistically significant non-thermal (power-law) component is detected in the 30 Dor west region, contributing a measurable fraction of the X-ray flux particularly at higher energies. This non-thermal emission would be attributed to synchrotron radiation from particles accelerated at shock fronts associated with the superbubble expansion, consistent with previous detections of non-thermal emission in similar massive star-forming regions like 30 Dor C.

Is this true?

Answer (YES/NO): NO